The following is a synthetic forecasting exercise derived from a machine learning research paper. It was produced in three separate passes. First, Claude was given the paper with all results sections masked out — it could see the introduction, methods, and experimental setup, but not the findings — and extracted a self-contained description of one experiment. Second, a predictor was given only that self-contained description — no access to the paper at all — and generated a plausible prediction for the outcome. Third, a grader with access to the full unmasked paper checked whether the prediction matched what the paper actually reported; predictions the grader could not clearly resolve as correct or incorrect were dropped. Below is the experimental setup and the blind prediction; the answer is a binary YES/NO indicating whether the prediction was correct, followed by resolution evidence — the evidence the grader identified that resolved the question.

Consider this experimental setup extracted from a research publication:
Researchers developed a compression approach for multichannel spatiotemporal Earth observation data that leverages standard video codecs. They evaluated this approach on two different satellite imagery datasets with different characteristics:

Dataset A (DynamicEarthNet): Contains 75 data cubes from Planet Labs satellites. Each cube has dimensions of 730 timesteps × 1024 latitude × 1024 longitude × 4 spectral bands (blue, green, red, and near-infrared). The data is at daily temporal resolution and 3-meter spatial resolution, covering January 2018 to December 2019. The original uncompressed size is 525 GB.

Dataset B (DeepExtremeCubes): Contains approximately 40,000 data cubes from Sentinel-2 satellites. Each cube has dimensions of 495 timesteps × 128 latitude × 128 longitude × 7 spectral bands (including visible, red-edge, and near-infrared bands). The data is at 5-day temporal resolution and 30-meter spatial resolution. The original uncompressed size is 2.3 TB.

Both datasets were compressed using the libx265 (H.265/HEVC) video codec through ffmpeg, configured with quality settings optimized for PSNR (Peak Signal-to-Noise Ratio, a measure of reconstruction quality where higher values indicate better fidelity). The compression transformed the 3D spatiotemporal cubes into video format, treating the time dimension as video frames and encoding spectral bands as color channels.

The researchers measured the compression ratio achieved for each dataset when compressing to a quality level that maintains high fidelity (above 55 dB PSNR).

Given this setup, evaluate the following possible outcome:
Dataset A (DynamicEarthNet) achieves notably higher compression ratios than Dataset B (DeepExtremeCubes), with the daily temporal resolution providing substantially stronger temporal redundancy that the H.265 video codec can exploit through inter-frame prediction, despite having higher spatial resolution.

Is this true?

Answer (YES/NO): NO